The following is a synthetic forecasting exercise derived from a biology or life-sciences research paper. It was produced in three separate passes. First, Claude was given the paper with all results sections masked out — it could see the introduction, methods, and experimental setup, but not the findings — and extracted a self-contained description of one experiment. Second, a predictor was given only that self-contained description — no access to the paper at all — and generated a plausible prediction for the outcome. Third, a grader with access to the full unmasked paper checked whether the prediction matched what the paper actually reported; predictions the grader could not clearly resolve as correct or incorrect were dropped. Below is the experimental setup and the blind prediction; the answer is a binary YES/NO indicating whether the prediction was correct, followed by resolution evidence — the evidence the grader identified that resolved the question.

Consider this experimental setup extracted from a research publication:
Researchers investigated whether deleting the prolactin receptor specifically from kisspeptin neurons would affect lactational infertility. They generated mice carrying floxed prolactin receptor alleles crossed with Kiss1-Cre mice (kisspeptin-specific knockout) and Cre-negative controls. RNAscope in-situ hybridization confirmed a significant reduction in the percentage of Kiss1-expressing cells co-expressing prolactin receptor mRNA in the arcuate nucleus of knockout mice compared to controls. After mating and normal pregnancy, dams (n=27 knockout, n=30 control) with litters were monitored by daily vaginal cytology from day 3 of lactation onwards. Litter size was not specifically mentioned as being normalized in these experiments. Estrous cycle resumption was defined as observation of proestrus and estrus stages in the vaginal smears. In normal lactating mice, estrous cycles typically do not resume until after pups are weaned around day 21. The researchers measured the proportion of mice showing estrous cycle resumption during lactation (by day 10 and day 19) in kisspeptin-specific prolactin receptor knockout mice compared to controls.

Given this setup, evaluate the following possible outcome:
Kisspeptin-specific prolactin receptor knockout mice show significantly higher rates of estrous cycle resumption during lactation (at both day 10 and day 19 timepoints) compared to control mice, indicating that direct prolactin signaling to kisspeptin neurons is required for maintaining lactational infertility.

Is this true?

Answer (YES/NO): YES